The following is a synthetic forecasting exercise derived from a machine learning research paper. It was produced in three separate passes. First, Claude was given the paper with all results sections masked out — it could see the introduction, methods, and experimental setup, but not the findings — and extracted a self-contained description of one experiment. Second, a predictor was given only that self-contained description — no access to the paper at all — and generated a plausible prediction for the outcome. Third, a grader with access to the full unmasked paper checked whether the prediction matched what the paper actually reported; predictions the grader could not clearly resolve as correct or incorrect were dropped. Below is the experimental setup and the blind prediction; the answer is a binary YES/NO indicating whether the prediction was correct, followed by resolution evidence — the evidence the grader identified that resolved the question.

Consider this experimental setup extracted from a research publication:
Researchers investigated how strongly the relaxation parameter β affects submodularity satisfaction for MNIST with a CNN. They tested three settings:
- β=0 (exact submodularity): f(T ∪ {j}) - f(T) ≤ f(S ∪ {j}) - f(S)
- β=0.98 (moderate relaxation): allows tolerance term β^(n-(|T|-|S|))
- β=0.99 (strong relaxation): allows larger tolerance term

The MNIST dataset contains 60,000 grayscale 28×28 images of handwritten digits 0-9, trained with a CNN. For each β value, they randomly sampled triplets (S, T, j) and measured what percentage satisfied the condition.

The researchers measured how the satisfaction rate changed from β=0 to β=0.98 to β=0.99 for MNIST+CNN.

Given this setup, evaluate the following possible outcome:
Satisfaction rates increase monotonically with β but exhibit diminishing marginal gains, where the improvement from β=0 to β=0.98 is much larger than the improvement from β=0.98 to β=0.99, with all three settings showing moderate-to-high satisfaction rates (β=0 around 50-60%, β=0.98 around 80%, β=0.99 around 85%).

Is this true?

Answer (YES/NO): NO